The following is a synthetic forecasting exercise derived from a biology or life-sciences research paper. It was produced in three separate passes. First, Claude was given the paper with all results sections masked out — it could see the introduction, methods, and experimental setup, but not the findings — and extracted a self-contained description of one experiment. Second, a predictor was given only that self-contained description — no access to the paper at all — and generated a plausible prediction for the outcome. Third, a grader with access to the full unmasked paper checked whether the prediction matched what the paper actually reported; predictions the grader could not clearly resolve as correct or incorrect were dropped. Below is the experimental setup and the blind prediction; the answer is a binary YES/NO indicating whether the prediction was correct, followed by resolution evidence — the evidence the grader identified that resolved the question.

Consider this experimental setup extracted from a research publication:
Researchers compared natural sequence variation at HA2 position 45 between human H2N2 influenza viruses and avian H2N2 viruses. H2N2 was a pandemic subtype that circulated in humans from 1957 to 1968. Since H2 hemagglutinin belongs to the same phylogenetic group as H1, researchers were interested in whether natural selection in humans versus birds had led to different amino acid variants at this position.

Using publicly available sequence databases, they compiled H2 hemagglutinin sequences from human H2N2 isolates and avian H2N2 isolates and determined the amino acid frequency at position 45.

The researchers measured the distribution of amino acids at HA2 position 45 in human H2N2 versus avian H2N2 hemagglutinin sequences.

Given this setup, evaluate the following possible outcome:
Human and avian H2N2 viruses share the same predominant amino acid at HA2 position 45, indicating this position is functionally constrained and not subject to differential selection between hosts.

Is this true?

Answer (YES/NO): NO